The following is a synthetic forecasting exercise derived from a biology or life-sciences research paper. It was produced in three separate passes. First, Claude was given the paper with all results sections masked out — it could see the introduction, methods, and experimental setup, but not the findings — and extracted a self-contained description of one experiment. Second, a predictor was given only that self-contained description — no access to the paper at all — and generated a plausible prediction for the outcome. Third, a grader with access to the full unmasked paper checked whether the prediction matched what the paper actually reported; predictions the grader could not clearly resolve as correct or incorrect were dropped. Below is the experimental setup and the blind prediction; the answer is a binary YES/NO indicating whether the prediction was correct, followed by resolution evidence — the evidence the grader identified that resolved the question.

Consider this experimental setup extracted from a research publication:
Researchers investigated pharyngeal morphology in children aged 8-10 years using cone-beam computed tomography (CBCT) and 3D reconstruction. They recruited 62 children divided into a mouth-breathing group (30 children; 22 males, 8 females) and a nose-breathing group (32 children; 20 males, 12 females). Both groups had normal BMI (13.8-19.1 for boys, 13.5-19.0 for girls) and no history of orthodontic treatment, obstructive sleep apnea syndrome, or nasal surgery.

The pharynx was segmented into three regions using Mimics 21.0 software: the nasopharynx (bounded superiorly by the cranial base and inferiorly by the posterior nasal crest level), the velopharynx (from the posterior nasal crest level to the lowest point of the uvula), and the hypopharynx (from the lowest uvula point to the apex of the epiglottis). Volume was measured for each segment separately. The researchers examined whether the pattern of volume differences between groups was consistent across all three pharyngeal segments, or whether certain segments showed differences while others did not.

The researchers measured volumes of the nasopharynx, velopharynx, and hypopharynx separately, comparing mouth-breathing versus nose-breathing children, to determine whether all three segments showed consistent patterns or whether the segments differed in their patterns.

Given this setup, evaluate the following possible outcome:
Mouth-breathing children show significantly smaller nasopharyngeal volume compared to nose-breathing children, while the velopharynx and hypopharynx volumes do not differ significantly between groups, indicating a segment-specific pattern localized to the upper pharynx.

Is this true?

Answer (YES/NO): NO